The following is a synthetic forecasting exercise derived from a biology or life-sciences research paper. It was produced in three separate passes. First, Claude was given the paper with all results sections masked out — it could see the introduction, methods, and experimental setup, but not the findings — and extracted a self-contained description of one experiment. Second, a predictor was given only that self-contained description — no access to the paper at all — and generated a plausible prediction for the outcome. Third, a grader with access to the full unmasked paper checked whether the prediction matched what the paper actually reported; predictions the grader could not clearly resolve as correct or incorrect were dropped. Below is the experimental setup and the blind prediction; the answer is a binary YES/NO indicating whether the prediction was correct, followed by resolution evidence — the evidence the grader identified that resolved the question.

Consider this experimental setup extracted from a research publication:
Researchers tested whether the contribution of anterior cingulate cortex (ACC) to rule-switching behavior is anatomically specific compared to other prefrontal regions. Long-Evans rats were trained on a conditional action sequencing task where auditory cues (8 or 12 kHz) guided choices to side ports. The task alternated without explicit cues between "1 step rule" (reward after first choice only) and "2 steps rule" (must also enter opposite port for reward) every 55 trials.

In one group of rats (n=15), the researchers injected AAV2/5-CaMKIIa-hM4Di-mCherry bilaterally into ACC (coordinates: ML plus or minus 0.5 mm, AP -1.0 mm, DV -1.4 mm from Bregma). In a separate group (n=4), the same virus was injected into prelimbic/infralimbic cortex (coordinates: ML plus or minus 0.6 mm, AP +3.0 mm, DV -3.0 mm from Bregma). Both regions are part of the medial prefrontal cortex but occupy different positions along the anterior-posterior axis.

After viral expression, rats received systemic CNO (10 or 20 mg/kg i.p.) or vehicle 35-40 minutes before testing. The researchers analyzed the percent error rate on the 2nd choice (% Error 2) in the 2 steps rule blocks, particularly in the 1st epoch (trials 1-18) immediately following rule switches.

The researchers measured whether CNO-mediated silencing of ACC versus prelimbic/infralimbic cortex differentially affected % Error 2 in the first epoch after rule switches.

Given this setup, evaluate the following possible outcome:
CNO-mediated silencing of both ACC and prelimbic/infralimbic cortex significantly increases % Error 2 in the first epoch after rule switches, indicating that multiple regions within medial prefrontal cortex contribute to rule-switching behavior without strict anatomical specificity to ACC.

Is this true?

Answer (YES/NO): NO